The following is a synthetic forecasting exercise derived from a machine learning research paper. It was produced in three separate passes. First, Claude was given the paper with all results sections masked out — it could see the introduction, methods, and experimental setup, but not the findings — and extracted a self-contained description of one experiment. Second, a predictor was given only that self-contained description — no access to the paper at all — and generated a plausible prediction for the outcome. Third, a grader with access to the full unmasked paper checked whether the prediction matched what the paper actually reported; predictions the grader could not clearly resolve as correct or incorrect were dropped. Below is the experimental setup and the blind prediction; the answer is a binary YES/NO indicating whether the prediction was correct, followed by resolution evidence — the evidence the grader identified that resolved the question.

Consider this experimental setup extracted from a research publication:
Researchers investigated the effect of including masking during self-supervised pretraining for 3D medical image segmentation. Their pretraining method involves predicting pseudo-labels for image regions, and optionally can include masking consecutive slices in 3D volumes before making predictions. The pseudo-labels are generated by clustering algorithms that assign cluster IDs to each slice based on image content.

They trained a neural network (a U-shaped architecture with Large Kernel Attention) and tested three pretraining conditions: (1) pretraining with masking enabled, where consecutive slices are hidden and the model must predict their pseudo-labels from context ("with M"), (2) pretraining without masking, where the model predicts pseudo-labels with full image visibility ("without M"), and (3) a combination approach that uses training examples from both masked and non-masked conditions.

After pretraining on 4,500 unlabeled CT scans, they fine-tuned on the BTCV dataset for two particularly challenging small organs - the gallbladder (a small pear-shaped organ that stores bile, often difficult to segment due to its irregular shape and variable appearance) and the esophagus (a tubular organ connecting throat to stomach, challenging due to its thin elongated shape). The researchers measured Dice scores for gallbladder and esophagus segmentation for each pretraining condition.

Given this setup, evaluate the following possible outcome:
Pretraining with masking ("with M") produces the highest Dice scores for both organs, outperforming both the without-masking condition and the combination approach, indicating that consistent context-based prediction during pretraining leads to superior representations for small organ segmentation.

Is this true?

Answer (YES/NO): YES